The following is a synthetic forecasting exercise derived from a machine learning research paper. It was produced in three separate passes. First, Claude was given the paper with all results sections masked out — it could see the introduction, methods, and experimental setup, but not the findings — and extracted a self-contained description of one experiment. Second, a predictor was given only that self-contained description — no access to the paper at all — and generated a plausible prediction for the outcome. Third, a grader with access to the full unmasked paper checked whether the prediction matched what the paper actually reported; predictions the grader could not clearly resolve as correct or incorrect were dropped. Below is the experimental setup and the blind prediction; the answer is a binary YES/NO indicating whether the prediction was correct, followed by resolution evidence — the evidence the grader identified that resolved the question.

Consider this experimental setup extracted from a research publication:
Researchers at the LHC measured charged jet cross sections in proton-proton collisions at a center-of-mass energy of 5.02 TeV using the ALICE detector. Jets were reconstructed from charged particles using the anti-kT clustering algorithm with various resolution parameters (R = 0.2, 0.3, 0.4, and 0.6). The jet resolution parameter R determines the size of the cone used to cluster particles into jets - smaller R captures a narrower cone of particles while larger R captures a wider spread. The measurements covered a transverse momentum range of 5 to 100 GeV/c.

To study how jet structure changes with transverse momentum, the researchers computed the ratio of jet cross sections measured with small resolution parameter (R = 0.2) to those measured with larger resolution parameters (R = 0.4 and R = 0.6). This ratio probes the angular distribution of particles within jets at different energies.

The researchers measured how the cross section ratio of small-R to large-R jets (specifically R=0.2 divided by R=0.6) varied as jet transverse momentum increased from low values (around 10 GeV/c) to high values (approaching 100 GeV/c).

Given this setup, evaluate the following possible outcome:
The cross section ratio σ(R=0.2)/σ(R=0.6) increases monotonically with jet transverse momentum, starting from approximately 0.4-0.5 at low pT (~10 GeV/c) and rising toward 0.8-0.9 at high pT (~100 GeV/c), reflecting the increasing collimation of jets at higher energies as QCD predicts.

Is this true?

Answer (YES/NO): NO